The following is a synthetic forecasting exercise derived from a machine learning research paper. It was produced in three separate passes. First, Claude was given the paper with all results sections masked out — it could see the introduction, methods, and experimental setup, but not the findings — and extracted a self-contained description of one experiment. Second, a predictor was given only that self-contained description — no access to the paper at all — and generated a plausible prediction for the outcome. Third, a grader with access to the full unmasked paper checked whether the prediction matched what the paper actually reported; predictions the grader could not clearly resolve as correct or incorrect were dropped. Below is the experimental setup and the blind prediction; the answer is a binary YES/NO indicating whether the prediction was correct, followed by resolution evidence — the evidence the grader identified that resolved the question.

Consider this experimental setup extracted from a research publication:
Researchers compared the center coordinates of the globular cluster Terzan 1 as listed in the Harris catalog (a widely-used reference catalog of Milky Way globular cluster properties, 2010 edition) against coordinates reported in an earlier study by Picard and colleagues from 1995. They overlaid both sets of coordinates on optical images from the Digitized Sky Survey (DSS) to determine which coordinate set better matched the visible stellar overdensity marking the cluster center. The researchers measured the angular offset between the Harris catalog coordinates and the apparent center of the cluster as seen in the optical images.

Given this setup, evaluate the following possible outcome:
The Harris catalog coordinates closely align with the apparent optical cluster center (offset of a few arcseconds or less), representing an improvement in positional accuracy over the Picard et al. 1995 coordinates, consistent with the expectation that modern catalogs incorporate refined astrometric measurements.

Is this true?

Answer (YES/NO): NO